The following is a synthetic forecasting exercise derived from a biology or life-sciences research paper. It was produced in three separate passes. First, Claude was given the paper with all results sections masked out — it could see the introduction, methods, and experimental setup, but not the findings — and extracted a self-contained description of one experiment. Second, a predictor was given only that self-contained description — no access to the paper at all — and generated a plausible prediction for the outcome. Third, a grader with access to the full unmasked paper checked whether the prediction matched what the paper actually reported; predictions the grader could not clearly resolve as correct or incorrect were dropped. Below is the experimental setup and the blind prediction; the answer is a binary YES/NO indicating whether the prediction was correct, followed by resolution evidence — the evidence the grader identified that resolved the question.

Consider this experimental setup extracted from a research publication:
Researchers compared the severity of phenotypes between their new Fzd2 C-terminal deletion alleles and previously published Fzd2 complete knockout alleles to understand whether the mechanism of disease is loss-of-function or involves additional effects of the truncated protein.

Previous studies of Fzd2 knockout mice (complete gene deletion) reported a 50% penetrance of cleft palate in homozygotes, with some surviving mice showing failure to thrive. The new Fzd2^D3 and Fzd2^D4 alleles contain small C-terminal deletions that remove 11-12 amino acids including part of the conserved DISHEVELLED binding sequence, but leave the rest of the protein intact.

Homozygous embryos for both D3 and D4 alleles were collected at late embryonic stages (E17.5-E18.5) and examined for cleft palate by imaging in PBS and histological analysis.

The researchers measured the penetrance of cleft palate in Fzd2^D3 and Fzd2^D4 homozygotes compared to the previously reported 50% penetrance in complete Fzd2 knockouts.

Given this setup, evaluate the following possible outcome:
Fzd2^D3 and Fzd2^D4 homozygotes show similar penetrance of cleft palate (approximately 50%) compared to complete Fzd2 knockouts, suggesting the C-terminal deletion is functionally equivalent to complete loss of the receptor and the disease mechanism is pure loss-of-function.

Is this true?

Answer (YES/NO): NO